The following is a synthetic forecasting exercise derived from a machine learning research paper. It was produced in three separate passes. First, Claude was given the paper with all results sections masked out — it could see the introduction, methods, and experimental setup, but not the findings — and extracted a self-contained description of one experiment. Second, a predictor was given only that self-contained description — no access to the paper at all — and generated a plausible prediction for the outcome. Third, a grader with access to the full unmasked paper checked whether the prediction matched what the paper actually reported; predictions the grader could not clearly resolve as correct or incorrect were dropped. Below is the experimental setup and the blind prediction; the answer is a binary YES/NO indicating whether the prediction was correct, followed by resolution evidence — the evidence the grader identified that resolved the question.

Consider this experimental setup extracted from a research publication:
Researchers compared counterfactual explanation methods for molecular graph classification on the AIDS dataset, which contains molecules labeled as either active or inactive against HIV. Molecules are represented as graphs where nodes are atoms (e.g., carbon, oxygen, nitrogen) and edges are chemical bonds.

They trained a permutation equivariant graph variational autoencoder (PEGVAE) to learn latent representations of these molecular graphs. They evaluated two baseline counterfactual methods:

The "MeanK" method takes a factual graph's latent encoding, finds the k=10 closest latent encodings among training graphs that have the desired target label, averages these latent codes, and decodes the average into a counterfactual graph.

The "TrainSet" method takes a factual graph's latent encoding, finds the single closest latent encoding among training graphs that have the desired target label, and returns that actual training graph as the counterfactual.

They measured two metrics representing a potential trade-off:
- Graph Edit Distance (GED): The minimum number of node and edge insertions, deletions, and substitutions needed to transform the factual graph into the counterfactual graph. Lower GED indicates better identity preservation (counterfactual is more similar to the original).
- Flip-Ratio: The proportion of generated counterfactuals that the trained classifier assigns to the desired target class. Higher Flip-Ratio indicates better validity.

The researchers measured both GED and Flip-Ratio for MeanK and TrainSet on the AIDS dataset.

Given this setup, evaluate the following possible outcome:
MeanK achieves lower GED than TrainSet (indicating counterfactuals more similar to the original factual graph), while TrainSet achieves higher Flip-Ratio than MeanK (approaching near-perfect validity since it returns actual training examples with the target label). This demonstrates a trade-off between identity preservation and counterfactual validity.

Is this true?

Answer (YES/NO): NO